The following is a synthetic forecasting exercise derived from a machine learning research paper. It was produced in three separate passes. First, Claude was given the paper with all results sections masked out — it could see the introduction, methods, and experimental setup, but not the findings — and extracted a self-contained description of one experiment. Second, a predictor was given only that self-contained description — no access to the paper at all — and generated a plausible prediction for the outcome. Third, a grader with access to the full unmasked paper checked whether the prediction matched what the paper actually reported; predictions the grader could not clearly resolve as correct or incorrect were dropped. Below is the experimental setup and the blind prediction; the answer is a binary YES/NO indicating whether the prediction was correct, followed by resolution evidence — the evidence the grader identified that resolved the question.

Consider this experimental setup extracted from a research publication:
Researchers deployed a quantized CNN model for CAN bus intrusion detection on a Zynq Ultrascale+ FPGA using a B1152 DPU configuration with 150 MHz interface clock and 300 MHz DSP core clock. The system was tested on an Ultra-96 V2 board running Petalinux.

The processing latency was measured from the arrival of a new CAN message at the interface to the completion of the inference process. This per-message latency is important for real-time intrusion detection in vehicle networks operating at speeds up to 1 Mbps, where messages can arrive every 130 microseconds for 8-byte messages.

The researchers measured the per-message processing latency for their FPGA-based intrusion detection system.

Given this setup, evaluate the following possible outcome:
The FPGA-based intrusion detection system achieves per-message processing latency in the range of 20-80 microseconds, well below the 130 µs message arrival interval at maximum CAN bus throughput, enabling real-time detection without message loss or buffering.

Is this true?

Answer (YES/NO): NO